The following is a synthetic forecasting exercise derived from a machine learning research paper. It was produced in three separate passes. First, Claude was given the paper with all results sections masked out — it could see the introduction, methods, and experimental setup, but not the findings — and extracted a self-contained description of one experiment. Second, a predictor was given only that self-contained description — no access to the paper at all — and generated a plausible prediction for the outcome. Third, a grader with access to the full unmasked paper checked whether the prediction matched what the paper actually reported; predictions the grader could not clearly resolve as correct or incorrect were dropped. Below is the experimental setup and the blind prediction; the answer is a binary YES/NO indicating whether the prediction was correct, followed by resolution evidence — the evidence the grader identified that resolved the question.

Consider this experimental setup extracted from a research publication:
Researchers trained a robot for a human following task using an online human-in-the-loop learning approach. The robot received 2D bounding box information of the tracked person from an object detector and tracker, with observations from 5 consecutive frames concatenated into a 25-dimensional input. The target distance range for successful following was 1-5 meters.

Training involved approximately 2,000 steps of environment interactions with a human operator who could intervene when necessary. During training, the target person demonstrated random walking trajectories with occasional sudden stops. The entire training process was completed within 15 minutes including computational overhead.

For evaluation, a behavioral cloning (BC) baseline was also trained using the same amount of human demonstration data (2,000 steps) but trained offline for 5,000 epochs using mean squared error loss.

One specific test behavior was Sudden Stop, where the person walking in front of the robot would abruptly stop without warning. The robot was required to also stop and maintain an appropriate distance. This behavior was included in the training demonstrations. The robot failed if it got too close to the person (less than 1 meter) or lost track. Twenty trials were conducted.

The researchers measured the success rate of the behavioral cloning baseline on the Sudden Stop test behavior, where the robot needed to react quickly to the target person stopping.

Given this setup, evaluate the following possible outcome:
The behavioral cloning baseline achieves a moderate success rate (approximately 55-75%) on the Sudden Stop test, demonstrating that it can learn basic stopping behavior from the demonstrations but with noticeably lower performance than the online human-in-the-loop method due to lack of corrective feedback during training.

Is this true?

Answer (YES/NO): NO